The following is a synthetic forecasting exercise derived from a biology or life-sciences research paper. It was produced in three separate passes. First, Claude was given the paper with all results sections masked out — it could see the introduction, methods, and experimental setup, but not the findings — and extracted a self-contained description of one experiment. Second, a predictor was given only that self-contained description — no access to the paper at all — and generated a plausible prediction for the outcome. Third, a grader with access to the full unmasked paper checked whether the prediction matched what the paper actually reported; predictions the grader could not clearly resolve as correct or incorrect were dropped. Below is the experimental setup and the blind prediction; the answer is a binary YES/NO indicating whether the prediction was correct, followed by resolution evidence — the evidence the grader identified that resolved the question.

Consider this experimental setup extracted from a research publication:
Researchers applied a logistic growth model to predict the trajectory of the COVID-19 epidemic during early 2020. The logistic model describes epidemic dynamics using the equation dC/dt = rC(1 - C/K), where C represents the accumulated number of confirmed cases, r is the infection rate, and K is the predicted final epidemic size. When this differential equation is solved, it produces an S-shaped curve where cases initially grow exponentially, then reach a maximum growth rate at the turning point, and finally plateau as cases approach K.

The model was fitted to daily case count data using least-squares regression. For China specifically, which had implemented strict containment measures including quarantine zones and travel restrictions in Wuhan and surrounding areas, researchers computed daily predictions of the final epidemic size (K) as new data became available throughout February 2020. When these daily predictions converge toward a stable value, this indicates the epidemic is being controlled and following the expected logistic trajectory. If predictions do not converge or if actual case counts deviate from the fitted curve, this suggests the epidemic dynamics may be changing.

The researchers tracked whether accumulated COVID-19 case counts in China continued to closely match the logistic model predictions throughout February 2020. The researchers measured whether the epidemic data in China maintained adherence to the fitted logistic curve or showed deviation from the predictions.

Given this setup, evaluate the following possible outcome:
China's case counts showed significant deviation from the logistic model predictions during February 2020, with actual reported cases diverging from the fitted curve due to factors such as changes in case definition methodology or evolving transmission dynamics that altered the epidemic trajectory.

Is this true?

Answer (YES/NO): YES